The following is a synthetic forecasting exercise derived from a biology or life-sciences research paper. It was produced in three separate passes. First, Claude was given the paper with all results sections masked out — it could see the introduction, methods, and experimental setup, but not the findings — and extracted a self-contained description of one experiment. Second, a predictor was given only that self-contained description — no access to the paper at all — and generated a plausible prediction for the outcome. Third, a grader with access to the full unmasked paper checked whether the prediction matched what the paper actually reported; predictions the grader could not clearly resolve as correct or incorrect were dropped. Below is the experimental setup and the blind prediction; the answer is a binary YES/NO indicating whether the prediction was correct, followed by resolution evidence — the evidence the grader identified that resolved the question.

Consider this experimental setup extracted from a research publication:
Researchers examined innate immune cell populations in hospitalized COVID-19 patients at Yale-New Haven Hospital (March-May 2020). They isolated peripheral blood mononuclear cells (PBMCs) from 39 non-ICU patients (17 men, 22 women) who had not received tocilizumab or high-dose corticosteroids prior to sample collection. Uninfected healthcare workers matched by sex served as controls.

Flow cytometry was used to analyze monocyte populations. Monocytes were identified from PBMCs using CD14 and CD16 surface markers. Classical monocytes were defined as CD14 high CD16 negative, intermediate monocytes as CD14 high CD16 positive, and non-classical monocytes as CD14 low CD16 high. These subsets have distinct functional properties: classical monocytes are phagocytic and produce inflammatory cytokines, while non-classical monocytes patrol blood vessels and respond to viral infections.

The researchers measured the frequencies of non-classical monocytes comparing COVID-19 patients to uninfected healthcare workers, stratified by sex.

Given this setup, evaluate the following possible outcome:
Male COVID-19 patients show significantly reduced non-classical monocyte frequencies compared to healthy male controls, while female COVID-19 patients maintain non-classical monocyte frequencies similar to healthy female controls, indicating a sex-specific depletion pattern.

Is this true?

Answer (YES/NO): NO